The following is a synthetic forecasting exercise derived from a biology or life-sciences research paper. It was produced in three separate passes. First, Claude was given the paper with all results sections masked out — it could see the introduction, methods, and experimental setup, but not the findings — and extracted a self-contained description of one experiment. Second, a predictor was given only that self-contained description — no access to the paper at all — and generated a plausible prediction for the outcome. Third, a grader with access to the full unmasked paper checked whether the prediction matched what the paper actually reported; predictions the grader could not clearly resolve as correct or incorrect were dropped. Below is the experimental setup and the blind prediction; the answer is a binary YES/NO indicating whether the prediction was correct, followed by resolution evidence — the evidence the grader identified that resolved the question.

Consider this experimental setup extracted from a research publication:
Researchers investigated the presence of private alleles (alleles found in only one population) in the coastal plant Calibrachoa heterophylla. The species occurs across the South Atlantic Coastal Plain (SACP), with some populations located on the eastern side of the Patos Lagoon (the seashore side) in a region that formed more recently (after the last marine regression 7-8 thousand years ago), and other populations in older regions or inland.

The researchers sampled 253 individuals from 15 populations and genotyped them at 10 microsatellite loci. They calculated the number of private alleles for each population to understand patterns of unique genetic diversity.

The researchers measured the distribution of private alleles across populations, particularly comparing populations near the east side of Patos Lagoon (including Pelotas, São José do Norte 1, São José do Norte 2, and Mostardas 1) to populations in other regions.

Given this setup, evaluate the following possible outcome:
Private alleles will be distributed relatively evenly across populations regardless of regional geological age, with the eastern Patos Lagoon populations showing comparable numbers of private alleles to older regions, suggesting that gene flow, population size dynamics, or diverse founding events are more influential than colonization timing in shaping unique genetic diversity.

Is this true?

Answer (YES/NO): NO